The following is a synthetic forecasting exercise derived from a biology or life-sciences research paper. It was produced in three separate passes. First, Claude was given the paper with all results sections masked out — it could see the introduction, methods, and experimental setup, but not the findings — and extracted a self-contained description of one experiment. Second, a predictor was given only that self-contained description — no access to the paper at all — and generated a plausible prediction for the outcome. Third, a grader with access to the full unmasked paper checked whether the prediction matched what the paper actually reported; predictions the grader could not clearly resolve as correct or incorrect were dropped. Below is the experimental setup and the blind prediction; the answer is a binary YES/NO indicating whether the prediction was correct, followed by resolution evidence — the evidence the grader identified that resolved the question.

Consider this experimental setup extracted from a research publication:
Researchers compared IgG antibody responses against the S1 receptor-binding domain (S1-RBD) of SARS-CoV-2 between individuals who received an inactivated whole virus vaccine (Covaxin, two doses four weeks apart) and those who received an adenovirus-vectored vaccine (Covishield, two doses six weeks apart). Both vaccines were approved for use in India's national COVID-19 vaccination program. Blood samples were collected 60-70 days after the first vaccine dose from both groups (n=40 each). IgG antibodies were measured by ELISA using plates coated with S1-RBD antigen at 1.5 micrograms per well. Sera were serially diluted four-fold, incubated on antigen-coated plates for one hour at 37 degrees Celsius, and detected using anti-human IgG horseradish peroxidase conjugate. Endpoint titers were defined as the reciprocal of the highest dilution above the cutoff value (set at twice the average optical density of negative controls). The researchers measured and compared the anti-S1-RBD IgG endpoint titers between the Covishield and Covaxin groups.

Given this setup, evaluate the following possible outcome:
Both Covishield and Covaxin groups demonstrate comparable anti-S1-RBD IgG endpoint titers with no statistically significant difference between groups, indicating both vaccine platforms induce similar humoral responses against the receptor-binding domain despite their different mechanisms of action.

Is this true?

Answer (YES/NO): NO